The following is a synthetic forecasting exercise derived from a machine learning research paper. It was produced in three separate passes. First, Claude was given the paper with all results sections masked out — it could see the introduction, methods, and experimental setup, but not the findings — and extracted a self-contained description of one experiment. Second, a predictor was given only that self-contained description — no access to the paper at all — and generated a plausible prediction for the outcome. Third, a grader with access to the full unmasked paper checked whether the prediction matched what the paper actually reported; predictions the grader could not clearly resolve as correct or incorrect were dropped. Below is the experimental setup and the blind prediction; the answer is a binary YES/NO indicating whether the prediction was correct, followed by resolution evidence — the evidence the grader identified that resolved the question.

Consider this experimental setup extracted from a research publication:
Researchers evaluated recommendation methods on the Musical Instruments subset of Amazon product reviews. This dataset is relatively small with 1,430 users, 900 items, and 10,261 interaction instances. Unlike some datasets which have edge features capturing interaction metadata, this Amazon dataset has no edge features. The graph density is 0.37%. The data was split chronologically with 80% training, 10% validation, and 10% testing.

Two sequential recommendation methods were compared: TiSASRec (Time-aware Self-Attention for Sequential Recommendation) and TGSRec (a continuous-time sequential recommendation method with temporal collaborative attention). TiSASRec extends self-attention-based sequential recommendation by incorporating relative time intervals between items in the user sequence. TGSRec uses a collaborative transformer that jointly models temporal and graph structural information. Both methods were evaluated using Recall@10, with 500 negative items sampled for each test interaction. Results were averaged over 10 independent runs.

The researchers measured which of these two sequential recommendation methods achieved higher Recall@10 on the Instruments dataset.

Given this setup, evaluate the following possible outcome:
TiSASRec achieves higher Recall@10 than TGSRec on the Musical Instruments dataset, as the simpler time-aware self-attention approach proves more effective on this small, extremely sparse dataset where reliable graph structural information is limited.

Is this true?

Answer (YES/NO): YES